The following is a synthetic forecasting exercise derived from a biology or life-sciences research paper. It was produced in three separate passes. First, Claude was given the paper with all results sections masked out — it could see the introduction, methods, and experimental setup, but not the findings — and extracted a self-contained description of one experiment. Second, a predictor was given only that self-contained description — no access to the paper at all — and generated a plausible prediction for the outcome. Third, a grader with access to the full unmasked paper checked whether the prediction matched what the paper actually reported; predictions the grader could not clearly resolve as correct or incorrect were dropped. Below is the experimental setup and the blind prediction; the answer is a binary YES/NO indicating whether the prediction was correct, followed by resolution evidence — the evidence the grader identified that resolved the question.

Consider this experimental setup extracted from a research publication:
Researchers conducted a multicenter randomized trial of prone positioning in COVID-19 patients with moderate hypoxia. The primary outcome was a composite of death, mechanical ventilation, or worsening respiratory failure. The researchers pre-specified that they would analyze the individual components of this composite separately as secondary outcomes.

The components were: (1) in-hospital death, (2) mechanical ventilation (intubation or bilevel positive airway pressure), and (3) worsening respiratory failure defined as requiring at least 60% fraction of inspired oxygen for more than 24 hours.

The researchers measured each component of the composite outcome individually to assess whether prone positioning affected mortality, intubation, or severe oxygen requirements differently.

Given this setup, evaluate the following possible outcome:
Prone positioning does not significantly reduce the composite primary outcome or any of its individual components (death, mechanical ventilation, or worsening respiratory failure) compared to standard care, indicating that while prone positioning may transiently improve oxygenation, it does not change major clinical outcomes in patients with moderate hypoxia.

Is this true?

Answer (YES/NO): YES